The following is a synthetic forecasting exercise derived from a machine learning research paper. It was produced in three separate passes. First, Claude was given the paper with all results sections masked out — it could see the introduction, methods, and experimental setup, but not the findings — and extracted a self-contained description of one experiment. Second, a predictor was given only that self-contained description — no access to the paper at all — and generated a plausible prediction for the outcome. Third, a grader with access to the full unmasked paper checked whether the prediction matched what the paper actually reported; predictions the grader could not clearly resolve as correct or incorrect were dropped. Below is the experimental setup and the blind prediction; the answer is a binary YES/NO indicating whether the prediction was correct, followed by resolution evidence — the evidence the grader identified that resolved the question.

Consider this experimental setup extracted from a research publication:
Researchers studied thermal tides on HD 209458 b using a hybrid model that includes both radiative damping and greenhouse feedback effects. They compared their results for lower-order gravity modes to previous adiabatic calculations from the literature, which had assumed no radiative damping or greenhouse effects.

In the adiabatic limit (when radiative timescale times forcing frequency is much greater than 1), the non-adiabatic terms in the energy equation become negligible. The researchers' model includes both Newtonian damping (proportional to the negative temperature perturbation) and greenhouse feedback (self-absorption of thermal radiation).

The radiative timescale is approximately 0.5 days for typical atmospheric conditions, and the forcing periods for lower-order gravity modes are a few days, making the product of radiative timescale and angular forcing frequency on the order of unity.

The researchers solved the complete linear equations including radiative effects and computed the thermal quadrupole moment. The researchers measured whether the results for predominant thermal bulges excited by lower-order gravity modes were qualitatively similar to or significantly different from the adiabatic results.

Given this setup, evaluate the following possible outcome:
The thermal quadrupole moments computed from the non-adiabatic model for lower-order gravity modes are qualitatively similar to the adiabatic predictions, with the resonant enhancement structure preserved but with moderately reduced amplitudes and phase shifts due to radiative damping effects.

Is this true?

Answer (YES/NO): NO